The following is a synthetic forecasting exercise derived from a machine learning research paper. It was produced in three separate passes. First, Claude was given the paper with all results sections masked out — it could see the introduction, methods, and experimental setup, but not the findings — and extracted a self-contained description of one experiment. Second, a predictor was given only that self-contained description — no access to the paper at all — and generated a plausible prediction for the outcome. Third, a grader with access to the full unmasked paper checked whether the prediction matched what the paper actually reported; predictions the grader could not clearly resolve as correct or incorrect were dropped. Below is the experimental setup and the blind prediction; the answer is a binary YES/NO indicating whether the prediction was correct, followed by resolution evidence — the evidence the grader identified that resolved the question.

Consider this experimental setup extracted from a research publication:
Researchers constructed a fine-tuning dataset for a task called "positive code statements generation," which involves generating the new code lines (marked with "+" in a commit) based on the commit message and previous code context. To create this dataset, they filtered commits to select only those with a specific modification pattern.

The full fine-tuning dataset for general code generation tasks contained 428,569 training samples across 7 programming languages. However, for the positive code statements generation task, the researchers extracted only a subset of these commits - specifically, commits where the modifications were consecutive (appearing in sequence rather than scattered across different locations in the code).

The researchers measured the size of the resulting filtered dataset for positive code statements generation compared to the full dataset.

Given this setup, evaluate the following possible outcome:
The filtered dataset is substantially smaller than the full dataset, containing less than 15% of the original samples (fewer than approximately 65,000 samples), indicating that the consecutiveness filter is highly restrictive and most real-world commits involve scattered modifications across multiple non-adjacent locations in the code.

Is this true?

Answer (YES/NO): NO